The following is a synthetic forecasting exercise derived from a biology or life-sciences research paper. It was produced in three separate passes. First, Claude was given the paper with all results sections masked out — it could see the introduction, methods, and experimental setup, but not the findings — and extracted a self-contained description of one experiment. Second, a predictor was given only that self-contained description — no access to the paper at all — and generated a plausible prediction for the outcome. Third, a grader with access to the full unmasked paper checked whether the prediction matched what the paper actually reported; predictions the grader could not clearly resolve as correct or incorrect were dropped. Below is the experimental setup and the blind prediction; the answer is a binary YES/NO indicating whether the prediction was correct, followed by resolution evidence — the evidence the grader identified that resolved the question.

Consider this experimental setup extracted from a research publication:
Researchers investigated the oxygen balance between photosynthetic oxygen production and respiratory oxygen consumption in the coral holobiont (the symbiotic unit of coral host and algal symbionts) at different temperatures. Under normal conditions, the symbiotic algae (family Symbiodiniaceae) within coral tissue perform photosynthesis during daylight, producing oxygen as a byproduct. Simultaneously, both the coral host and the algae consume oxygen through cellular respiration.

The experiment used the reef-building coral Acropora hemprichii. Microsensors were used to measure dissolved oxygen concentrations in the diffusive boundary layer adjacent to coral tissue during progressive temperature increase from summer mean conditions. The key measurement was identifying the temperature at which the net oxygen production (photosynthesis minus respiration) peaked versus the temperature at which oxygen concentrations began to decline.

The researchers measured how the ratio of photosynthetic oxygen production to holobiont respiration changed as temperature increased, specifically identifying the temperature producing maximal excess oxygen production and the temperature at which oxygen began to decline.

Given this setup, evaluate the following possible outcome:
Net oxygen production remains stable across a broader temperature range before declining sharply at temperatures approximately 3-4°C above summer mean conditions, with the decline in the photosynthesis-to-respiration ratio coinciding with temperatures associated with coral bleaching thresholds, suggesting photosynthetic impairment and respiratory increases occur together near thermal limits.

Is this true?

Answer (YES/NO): NO